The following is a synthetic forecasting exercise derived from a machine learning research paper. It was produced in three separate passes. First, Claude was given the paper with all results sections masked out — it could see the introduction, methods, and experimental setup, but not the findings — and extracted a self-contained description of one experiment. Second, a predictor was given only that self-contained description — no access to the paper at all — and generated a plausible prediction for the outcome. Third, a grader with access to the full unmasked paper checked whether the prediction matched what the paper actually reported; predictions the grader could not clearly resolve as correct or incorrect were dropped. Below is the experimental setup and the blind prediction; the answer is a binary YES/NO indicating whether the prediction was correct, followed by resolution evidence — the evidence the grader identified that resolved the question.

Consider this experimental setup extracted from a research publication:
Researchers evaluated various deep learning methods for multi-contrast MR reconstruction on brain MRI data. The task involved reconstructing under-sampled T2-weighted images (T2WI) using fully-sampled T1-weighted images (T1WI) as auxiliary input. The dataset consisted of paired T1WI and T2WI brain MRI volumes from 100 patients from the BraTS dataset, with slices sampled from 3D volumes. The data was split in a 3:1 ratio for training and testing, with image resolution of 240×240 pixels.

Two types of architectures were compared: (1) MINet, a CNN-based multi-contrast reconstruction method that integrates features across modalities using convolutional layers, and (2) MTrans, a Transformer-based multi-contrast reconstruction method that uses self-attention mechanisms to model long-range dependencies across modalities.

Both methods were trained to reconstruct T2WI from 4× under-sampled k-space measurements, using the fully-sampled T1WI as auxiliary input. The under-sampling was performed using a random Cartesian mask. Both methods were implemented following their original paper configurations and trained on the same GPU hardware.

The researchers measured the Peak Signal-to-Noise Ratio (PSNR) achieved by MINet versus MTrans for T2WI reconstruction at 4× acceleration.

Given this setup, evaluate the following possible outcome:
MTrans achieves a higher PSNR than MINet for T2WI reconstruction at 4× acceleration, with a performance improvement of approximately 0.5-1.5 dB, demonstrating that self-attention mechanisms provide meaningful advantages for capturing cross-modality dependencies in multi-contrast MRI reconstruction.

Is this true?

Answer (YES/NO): NO